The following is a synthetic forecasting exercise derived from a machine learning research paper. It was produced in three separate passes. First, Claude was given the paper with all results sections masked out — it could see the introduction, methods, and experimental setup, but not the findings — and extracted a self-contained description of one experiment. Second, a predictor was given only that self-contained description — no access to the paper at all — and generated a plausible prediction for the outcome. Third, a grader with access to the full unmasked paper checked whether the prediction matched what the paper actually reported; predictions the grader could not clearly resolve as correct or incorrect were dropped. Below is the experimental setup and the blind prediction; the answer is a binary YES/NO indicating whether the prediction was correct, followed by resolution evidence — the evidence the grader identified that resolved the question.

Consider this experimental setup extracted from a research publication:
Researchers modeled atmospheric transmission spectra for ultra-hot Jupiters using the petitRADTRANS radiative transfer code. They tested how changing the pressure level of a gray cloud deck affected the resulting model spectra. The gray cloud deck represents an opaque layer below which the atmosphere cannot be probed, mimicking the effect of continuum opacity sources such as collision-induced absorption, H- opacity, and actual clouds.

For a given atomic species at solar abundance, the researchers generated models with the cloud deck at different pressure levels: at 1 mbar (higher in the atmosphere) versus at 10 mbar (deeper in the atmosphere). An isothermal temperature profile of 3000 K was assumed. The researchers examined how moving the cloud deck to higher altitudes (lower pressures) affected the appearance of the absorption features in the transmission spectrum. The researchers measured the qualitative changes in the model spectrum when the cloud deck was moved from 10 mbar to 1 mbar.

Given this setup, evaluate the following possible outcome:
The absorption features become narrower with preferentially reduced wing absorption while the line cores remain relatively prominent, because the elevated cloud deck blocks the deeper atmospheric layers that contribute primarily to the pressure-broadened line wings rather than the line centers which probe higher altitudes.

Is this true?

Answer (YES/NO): YES